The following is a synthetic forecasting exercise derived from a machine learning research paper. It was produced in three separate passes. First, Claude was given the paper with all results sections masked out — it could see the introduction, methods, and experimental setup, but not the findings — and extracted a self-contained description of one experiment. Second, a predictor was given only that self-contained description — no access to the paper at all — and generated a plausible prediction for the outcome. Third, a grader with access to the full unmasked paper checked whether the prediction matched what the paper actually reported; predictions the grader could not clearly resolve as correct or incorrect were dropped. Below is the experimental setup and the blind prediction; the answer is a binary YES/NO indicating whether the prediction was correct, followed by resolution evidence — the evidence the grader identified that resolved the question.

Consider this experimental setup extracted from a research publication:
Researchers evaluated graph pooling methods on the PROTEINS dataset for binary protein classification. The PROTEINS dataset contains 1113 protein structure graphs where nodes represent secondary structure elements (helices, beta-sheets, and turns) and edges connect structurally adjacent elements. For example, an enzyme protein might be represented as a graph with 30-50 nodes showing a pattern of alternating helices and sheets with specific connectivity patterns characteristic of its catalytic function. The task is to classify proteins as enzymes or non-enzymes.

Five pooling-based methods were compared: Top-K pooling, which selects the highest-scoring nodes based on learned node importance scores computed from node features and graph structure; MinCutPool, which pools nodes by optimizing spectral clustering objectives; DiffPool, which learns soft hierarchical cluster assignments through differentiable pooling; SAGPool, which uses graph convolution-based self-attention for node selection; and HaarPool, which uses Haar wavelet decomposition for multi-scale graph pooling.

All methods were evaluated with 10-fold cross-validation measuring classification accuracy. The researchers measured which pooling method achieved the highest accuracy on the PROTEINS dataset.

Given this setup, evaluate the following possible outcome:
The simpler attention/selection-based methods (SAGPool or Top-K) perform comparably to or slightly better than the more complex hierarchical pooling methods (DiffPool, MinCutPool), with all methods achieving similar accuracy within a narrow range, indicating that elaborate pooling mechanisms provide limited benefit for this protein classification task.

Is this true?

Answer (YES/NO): NO